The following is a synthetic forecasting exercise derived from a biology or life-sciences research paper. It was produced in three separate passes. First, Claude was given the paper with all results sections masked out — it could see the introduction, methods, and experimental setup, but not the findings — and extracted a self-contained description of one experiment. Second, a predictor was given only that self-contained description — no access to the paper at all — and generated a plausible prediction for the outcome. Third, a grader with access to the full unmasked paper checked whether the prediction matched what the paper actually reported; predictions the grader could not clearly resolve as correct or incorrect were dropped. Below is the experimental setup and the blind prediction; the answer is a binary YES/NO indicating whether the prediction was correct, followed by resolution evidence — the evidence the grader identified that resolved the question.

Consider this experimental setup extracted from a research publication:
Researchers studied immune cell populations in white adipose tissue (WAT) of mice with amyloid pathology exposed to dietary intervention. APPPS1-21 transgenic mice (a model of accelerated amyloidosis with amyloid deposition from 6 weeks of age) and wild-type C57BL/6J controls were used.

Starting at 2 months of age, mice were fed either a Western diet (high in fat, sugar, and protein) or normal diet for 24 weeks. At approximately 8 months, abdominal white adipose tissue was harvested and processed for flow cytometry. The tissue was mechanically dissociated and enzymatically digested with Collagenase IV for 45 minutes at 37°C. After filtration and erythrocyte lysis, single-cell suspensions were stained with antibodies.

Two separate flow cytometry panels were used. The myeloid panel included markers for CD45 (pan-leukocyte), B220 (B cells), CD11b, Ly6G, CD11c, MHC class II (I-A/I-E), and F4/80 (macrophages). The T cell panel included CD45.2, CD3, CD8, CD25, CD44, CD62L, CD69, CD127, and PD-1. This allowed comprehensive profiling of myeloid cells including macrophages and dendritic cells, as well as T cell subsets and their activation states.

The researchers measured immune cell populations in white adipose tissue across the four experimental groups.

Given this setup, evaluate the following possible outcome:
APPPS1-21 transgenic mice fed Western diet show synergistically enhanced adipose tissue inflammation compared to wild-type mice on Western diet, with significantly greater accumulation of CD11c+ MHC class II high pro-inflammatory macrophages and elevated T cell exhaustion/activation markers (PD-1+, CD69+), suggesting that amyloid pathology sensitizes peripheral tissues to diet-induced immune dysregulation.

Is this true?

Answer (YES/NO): NO